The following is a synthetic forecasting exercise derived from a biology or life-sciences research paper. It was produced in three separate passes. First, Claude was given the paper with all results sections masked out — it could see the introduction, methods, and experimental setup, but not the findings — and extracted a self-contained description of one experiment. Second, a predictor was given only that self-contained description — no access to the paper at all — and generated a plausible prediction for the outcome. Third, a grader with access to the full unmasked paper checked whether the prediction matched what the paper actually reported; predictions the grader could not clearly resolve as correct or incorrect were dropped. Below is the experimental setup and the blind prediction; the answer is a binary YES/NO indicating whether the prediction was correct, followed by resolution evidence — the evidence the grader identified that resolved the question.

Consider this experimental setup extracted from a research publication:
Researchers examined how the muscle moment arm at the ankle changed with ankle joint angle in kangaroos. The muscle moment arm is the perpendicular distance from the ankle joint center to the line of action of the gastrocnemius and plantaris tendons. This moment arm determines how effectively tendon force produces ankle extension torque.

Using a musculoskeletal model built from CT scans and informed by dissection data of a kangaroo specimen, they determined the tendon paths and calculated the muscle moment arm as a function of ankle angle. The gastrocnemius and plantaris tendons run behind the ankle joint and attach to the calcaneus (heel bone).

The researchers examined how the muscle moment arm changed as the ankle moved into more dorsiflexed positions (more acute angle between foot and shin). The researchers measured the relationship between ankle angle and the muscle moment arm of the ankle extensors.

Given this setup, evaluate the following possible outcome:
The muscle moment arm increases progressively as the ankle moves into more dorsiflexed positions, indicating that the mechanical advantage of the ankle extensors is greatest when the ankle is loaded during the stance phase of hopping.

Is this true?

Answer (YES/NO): NO